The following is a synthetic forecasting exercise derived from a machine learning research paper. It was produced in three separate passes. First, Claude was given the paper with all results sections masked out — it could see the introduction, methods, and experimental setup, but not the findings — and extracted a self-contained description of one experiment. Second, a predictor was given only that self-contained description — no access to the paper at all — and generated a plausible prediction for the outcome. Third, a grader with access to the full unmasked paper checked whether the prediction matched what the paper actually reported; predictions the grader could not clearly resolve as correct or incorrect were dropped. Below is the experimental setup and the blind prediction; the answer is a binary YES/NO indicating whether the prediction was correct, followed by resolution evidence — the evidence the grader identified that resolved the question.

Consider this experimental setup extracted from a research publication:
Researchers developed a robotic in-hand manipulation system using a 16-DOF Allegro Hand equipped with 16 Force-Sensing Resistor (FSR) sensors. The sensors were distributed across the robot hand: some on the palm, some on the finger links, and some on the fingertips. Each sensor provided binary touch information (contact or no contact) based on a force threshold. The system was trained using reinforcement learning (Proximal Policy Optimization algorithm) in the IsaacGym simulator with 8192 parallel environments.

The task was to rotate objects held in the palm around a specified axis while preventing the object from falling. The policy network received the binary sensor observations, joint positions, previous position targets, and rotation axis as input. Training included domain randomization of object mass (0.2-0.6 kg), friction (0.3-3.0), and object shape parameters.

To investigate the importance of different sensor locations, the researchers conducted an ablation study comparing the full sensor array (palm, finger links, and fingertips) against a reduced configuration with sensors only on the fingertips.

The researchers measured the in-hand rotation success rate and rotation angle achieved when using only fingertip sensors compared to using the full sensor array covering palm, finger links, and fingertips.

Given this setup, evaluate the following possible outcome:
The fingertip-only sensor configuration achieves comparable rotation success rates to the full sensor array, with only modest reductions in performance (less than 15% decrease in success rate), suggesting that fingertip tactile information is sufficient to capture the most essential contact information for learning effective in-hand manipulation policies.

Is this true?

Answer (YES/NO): NO